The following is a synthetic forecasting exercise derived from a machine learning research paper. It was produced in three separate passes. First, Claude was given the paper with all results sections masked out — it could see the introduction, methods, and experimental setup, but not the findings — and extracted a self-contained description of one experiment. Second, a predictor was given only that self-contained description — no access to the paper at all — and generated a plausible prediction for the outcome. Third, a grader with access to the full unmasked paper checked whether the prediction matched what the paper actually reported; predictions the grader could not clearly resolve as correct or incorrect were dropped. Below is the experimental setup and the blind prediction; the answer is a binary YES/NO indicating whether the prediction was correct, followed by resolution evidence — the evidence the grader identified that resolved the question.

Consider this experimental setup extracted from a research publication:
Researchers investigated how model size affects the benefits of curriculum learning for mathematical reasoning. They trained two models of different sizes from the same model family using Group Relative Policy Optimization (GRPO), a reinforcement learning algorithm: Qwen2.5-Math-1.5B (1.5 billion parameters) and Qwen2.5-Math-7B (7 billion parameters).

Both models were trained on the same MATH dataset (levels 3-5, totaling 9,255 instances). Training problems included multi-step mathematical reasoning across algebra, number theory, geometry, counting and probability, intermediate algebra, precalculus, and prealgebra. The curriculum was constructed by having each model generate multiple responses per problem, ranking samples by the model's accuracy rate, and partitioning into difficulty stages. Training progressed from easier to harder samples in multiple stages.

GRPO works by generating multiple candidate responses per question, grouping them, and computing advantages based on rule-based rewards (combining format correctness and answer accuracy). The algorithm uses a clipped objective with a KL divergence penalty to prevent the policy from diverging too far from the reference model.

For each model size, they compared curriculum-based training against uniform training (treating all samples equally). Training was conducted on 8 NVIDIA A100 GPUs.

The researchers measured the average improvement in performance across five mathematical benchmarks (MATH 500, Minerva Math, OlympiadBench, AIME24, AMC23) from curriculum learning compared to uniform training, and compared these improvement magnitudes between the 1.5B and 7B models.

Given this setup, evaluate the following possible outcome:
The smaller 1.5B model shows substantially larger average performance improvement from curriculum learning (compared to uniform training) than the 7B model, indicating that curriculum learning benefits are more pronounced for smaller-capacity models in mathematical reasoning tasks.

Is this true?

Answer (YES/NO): YES